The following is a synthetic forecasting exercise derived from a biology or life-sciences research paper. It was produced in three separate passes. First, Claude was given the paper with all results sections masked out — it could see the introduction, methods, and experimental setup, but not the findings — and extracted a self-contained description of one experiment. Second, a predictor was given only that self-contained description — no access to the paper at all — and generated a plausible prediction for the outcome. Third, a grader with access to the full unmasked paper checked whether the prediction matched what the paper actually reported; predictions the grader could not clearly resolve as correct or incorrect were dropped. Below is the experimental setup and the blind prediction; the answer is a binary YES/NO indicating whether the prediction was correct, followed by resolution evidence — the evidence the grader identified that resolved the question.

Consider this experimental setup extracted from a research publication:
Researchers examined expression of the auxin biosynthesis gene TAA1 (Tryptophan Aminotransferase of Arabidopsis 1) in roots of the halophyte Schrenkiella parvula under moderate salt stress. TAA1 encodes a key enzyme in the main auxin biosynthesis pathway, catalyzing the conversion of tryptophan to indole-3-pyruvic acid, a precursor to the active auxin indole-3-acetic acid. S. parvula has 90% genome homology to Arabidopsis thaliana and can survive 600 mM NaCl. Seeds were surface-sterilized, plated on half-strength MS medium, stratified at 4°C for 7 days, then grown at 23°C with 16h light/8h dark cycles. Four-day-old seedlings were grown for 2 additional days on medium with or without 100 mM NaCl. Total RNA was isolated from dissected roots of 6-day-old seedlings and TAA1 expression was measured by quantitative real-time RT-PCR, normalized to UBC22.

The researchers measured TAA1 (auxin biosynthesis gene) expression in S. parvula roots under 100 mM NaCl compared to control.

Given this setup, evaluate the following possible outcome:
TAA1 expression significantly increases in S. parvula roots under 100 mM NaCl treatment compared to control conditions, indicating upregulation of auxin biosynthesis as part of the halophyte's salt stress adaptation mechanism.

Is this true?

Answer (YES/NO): NO